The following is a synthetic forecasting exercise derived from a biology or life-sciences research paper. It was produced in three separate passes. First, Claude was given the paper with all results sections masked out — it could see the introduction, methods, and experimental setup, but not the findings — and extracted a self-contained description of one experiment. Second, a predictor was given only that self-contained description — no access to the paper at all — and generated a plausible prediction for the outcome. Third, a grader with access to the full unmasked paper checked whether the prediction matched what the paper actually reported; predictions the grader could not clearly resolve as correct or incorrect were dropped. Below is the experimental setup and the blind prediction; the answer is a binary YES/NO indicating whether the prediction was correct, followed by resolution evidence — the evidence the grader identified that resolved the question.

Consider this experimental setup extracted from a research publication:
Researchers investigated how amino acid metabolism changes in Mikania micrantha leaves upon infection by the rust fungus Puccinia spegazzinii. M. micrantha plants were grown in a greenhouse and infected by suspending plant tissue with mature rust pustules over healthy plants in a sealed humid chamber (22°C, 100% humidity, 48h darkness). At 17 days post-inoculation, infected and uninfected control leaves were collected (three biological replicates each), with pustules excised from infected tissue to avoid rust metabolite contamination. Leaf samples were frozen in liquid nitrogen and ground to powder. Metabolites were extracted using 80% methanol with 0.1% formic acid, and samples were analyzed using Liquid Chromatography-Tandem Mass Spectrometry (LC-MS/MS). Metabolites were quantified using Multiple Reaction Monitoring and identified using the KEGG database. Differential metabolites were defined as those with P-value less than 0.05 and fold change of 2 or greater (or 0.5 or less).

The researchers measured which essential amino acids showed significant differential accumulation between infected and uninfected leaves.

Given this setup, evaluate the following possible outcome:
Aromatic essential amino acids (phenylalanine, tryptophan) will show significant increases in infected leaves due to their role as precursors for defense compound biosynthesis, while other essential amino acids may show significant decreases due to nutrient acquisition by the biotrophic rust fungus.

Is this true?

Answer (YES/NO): NO